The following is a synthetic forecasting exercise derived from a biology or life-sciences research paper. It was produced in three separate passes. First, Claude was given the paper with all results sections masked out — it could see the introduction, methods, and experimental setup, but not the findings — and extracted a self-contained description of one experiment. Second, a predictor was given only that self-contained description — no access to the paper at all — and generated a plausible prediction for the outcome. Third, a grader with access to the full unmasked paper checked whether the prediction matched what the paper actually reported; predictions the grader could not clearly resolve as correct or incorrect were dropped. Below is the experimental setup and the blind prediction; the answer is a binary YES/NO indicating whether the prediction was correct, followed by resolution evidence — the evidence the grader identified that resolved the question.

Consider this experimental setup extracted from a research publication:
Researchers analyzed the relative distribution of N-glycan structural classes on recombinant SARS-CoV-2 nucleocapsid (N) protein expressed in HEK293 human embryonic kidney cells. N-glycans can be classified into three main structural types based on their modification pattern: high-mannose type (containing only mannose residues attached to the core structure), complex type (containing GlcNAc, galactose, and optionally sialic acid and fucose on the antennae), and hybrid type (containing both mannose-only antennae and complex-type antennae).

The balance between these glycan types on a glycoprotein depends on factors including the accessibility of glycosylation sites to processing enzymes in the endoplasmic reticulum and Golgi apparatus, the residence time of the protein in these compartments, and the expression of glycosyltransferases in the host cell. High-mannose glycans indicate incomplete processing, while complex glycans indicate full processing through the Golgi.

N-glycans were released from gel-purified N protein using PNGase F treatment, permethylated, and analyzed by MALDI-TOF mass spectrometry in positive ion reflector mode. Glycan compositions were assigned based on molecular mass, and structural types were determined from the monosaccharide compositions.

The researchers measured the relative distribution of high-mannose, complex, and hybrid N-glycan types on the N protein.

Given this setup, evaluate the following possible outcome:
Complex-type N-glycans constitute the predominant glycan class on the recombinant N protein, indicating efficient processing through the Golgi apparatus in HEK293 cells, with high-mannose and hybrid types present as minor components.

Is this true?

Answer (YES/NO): NO